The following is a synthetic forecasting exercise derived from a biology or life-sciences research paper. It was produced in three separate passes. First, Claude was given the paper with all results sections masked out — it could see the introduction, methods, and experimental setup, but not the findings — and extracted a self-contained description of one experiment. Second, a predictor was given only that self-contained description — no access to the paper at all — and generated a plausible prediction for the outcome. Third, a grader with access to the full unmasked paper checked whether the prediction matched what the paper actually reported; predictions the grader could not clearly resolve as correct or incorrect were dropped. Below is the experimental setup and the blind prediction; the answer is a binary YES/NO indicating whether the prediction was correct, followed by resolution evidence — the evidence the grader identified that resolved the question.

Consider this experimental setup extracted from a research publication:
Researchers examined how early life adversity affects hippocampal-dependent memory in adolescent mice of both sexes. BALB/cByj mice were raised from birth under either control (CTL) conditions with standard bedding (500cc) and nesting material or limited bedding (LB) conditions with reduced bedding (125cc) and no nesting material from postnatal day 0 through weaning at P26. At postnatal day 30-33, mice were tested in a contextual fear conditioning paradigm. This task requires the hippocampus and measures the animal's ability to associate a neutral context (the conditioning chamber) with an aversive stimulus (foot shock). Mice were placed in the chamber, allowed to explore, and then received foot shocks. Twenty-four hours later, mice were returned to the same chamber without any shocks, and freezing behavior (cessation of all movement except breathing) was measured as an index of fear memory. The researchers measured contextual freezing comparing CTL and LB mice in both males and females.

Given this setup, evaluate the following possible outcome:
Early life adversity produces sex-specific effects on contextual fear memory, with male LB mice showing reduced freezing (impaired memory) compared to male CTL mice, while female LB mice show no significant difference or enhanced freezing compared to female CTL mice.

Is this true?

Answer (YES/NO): YES